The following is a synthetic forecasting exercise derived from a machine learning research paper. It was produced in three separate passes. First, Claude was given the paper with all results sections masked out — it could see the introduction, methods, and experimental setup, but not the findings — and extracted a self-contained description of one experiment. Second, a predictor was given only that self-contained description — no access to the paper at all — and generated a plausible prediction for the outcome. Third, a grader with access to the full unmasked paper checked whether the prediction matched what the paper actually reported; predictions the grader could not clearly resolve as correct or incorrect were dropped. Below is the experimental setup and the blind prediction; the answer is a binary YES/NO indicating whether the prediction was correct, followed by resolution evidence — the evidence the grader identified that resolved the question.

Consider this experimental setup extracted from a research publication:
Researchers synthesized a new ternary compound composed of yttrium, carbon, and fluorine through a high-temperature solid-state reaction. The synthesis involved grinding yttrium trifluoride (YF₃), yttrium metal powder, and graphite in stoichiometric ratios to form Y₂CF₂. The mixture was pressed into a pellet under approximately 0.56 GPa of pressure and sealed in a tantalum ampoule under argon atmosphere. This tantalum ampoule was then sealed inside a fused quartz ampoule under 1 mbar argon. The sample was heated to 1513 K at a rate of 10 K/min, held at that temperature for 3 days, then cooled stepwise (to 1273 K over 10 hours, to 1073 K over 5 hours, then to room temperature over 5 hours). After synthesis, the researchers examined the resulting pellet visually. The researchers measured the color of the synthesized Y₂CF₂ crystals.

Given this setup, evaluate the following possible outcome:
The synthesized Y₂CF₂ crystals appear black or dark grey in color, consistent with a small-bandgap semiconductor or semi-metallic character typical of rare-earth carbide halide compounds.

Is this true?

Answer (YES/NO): NO